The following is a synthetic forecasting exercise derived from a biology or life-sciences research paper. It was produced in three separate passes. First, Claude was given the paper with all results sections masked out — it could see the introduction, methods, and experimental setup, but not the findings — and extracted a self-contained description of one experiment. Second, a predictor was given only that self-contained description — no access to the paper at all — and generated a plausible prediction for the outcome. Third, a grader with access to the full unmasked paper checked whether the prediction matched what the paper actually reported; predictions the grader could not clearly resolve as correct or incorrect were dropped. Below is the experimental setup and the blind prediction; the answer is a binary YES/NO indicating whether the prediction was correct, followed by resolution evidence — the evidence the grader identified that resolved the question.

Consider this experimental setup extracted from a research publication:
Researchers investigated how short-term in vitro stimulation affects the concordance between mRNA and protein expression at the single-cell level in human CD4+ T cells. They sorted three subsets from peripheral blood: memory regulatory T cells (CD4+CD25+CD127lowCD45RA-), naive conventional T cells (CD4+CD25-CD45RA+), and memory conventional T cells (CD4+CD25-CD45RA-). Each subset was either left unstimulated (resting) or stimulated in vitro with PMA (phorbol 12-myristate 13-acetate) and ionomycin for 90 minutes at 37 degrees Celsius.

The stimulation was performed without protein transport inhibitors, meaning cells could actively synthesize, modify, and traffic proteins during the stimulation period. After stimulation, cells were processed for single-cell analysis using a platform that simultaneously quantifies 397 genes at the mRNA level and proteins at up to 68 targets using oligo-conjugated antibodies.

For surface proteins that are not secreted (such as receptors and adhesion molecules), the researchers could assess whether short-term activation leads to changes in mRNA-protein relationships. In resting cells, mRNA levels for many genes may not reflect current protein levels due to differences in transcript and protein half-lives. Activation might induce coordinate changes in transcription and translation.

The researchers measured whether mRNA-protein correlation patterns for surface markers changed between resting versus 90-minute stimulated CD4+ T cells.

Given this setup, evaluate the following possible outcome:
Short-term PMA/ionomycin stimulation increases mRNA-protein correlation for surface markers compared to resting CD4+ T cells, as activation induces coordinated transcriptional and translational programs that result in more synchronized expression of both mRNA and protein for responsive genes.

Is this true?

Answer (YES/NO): NO